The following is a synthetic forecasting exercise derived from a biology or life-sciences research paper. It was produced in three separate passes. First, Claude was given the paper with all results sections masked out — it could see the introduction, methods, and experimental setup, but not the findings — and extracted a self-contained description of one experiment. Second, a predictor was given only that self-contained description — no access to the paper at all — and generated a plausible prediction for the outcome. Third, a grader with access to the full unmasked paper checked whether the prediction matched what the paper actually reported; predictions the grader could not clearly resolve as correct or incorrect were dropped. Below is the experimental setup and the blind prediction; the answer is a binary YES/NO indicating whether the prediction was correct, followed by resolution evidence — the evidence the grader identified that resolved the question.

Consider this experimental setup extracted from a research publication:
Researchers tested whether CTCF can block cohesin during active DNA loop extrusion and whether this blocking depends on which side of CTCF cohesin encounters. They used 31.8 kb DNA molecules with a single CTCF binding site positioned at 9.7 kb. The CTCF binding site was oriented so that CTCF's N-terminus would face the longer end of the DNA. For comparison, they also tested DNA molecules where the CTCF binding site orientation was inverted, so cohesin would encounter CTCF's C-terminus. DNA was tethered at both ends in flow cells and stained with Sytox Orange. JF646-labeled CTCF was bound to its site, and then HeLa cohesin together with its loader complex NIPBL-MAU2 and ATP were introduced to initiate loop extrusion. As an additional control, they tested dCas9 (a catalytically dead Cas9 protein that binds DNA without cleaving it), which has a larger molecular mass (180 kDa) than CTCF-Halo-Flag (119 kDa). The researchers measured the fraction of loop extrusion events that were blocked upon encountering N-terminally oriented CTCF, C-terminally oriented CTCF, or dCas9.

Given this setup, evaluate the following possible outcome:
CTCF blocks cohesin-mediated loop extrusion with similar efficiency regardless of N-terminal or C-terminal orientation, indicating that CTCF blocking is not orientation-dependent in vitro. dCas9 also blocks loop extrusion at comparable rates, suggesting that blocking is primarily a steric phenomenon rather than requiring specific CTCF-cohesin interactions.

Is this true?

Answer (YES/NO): NO